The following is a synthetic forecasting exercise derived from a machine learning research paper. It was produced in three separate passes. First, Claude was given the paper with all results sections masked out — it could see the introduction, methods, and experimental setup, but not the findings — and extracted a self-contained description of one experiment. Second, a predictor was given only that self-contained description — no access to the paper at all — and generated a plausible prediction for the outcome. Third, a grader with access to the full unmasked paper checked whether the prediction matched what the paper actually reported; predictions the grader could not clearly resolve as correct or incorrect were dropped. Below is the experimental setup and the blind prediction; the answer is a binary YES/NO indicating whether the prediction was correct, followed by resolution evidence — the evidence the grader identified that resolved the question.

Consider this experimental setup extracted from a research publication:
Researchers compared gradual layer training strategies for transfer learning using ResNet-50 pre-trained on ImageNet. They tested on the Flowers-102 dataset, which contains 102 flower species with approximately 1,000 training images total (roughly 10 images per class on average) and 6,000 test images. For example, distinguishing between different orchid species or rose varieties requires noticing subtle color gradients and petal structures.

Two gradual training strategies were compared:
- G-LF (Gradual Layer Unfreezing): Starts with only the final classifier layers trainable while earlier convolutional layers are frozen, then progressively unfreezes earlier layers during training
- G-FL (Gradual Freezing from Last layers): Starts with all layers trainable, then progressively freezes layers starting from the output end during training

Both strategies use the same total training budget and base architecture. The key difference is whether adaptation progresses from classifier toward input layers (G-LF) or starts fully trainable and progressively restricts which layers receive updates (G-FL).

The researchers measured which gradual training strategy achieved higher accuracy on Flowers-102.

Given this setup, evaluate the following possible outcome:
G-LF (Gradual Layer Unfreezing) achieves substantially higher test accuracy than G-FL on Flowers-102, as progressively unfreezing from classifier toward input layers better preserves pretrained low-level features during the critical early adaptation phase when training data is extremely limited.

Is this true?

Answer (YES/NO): NO